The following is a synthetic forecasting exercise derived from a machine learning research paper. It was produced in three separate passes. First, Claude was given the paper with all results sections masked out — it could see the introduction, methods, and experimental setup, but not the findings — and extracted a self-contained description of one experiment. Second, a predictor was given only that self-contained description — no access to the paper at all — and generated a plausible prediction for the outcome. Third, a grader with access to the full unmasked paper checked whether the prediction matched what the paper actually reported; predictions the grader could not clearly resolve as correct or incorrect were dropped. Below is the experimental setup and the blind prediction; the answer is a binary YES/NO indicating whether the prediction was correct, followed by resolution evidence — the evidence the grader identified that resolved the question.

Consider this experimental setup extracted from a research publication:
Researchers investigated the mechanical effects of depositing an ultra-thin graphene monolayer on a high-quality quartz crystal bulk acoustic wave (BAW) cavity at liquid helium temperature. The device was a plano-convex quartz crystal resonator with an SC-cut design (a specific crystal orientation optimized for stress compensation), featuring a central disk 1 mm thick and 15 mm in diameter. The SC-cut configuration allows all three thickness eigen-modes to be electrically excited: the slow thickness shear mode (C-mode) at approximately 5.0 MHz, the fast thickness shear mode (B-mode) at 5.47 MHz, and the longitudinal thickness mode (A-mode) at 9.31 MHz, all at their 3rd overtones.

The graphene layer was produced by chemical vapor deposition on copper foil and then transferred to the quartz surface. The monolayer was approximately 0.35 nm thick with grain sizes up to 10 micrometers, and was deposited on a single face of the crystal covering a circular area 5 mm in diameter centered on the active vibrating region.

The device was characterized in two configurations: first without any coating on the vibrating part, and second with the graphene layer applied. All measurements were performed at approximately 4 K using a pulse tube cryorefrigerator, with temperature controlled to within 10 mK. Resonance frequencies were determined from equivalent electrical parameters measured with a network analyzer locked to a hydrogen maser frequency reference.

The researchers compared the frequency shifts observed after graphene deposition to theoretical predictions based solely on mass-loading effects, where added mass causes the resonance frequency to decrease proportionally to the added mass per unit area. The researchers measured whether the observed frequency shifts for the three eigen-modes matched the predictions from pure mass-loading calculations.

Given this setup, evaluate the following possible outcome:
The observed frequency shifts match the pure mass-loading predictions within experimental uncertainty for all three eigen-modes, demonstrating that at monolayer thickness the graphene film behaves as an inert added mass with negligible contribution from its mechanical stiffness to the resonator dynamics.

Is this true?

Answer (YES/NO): NO